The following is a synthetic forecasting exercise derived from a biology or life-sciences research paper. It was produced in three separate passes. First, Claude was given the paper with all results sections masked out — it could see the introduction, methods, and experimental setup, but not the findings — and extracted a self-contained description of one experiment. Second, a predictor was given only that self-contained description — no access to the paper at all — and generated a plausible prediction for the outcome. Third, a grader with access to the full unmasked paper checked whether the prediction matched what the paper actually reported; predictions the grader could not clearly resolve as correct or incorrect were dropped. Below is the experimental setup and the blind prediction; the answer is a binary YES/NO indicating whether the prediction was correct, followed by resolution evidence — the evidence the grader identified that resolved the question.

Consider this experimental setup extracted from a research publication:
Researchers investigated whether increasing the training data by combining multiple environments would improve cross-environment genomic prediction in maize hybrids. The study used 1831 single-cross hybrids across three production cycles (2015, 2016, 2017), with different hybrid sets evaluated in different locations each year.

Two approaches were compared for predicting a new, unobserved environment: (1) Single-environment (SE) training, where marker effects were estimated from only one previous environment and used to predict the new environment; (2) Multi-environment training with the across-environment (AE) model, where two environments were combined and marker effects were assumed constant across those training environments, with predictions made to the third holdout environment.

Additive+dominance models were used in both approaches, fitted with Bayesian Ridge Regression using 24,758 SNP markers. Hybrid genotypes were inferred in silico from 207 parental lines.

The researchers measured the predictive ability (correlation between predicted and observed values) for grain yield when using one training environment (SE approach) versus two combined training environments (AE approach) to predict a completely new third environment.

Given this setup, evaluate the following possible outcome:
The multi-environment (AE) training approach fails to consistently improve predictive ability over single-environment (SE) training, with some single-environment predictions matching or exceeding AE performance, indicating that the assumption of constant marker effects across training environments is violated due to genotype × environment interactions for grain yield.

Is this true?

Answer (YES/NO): YES